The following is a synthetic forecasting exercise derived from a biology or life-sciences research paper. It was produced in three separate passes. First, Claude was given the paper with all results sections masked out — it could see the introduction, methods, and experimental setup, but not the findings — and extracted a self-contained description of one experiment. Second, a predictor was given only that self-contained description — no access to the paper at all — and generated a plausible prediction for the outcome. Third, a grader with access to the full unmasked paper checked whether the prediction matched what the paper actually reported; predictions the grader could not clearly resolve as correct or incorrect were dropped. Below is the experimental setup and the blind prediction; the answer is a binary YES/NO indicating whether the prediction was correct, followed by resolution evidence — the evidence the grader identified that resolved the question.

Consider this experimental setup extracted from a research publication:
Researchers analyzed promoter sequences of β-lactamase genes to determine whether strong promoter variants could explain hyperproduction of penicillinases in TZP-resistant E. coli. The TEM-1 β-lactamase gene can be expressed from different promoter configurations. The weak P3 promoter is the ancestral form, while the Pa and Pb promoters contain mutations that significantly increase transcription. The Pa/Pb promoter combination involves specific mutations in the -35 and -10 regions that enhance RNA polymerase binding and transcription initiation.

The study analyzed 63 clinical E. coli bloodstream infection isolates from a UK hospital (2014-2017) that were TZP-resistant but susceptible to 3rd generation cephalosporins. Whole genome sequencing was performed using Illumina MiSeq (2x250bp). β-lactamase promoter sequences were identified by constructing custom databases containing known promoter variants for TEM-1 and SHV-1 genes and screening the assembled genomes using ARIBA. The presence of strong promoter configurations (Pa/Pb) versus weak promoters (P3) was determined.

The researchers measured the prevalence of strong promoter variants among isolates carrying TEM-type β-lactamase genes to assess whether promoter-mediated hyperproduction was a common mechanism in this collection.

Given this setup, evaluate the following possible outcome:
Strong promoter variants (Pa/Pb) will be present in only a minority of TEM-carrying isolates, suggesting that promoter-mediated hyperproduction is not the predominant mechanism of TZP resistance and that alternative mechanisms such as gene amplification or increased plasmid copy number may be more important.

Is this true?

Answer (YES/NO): YES